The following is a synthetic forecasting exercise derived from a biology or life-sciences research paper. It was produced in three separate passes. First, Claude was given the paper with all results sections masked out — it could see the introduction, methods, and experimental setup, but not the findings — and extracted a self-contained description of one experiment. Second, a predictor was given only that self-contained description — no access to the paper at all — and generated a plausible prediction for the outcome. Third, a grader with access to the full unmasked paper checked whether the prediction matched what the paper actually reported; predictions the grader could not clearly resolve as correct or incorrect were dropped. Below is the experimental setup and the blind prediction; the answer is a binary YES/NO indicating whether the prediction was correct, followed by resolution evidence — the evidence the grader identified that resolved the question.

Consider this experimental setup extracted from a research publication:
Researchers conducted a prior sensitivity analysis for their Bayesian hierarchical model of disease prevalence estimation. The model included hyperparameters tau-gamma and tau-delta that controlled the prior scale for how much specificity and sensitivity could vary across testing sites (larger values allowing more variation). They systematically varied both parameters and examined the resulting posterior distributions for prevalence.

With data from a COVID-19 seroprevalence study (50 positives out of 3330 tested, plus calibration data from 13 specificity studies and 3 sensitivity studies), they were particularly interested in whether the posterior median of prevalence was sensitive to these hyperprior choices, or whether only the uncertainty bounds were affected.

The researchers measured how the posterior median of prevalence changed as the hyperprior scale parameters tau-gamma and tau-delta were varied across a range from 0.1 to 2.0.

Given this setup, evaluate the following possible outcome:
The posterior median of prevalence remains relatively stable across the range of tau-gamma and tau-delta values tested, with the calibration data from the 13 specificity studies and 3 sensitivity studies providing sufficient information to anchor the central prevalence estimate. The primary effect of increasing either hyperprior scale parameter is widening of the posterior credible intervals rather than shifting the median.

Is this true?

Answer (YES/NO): YES